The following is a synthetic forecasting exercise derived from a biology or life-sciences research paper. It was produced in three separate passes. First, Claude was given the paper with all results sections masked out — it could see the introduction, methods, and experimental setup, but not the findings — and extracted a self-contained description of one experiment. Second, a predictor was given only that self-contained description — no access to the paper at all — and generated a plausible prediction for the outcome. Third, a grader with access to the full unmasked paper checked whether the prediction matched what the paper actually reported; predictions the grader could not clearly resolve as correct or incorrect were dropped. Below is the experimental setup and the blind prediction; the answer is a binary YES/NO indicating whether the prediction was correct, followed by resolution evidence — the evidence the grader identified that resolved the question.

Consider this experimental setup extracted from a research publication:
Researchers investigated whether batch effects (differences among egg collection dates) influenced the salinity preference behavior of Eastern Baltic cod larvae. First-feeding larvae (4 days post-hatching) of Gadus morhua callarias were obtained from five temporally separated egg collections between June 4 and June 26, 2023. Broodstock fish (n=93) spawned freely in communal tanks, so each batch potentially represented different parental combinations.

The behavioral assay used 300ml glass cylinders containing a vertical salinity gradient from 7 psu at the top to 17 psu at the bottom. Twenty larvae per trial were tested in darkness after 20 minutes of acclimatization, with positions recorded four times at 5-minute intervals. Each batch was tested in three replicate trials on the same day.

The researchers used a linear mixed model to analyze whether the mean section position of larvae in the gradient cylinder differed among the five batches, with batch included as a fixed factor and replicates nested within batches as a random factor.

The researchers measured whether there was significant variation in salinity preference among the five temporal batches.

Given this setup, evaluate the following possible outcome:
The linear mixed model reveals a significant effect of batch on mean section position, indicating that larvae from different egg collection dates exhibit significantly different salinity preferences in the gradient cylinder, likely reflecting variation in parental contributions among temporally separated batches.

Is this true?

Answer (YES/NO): YES